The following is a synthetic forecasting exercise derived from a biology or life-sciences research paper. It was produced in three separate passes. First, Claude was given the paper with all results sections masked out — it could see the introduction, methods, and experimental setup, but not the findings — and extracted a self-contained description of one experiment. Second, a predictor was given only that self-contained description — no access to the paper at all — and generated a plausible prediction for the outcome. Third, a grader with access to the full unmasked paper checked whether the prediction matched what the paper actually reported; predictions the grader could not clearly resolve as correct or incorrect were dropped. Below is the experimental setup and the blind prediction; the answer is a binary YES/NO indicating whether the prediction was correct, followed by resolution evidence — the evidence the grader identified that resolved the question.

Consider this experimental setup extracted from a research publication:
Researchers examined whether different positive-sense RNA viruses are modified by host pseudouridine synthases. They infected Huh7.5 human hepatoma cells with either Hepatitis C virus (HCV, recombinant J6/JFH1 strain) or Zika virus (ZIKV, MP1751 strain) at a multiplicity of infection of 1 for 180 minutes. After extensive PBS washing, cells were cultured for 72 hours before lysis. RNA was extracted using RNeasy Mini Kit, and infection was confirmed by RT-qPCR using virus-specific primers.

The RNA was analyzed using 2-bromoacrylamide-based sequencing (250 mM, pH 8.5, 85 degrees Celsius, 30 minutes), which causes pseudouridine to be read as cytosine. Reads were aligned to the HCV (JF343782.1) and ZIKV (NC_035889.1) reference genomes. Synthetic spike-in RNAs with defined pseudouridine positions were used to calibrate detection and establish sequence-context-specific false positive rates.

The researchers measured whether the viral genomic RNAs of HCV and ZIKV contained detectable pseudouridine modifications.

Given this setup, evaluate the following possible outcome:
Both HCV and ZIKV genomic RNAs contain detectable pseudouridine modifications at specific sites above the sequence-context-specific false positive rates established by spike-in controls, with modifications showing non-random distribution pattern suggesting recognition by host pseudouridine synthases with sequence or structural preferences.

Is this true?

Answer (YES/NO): NO